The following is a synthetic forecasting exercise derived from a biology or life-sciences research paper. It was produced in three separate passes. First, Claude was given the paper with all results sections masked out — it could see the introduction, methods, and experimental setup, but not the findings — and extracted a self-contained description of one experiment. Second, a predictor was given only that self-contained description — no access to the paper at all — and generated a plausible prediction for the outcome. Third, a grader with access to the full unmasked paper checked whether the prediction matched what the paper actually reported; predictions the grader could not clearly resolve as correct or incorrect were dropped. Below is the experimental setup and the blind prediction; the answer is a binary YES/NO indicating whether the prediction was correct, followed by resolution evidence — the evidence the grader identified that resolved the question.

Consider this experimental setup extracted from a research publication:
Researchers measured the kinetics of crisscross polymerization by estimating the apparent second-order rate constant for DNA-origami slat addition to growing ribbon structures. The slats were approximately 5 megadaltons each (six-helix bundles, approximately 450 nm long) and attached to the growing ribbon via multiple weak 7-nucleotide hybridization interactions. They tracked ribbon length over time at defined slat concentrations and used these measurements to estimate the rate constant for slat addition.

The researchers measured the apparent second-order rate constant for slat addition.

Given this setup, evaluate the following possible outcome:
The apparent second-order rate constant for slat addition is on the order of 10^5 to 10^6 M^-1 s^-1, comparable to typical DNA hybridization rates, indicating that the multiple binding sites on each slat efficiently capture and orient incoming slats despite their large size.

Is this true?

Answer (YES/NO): YES